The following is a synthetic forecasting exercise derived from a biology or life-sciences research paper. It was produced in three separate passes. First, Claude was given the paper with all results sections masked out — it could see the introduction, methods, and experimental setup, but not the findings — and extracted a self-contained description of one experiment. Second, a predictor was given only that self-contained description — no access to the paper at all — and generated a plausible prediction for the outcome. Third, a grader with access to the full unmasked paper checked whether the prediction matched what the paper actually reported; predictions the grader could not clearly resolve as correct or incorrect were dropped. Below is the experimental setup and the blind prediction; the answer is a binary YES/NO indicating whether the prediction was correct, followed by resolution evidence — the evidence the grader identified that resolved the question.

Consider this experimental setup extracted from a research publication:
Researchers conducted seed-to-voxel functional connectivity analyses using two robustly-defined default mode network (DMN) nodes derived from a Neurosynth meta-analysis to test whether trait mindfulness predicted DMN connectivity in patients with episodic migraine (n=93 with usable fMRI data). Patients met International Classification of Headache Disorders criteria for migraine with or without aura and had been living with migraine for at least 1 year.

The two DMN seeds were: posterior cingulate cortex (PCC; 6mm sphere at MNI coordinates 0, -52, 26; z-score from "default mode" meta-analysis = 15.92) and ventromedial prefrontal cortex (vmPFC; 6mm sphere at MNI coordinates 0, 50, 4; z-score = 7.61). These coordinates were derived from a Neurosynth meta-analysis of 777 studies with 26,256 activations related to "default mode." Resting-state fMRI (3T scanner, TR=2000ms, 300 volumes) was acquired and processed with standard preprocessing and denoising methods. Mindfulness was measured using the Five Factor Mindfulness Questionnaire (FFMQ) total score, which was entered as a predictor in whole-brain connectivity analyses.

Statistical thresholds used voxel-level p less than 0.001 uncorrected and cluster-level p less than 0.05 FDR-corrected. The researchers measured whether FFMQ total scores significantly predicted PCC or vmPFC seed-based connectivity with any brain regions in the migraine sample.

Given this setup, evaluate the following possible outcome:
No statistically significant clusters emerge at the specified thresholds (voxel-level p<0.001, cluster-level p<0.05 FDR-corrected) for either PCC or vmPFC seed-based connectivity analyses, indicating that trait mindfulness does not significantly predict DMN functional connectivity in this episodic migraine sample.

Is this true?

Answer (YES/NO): YES